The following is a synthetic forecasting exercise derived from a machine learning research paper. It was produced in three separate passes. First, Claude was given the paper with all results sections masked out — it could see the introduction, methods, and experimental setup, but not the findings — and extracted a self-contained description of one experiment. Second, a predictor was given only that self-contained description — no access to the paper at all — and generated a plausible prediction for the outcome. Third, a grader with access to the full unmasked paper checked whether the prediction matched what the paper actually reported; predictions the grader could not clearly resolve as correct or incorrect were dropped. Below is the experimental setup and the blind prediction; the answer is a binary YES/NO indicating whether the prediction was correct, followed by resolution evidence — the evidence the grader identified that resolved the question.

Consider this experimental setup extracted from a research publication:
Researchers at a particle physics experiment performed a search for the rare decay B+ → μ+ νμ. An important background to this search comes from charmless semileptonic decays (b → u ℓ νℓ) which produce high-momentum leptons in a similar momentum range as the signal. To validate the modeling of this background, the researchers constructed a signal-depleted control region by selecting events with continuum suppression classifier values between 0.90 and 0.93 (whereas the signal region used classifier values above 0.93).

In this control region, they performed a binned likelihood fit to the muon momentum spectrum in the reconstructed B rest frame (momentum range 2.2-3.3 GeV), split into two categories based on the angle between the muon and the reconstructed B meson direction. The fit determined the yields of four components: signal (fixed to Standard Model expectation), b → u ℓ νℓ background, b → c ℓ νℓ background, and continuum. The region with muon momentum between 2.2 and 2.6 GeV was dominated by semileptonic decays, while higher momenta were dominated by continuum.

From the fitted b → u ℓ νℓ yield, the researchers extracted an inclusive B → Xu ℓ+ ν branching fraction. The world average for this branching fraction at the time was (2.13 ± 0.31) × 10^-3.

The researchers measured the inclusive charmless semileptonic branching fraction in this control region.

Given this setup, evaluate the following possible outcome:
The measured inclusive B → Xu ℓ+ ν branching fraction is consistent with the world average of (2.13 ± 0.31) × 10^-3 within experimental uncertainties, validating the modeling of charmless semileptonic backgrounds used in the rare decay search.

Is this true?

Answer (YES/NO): YES